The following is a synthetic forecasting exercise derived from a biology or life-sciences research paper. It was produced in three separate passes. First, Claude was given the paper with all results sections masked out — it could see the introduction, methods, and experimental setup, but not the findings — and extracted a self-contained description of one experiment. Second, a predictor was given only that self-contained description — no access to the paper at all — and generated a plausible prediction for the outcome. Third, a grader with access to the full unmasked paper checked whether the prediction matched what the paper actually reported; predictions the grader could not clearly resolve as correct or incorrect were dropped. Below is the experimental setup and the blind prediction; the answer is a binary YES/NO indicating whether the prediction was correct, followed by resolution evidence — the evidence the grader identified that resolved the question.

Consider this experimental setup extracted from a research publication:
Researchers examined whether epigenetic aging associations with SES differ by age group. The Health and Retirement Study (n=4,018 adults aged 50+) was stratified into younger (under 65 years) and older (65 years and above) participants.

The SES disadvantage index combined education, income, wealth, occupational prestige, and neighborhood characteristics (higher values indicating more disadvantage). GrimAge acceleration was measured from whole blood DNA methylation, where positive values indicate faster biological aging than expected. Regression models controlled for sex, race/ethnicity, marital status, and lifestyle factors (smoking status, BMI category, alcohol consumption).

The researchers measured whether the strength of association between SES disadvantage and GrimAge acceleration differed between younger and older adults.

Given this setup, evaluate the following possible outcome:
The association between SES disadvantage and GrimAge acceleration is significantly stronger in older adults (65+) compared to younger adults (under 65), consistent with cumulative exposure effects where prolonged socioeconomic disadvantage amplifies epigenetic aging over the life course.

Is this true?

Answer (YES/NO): NO